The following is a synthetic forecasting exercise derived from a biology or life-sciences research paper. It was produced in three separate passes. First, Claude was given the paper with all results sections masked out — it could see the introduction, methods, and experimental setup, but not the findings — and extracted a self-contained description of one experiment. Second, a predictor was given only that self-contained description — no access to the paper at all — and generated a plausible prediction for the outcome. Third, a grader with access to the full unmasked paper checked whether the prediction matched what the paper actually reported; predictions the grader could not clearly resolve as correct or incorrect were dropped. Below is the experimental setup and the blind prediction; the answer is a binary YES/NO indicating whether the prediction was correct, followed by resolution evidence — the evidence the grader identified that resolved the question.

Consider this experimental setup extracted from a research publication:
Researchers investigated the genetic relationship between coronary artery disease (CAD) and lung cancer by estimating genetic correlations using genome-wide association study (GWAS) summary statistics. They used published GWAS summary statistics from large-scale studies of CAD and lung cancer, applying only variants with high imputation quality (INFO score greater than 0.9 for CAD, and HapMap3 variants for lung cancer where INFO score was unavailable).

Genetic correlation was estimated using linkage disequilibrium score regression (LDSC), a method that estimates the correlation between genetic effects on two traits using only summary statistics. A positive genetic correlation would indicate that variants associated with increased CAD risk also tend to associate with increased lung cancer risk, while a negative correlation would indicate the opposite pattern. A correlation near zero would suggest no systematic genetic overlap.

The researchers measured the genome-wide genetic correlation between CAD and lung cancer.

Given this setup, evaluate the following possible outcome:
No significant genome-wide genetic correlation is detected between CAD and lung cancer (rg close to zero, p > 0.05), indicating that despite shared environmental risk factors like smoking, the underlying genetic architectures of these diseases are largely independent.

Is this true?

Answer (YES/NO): YES